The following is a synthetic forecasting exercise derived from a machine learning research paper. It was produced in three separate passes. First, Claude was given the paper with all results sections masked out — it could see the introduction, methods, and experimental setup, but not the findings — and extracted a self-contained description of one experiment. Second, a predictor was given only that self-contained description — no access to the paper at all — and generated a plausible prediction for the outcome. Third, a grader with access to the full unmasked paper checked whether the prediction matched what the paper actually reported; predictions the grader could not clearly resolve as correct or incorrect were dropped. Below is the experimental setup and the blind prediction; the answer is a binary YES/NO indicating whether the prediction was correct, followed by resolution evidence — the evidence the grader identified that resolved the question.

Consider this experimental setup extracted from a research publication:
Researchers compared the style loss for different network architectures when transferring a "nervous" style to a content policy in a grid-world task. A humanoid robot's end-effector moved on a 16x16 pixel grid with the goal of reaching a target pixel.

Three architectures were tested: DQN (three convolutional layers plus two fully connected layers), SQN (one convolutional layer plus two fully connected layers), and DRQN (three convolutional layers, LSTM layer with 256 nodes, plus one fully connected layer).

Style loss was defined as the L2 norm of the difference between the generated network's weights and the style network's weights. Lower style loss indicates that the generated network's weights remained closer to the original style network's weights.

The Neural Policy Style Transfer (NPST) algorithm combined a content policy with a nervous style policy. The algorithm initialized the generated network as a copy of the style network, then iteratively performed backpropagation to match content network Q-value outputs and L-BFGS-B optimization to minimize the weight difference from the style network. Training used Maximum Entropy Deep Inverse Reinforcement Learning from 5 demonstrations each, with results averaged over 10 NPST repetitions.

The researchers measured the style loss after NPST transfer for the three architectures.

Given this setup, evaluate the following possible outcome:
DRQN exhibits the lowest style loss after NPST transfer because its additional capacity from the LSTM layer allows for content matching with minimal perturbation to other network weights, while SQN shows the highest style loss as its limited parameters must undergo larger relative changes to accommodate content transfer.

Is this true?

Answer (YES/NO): NO